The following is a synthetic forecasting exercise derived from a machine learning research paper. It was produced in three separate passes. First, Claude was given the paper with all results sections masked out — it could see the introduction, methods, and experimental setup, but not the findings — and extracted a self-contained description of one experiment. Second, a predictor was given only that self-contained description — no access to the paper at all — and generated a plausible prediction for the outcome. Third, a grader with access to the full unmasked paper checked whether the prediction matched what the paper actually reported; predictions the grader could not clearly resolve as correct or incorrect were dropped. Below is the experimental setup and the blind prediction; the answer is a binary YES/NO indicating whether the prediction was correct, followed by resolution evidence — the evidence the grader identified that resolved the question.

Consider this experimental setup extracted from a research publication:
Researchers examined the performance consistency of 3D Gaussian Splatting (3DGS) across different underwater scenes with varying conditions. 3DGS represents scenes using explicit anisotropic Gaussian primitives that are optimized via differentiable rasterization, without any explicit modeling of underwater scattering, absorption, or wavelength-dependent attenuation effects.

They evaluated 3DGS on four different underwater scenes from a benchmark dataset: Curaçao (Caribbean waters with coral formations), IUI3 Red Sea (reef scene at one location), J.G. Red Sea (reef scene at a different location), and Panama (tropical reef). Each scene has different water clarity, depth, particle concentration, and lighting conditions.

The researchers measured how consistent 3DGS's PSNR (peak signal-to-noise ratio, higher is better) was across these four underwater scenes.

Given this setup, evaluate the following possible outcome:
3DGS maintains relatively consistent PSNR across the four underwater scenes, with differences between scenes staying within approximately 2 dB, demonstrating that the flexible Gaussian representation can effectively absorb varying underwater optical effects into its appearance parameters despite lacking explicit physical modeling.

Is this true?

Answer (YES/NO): NO